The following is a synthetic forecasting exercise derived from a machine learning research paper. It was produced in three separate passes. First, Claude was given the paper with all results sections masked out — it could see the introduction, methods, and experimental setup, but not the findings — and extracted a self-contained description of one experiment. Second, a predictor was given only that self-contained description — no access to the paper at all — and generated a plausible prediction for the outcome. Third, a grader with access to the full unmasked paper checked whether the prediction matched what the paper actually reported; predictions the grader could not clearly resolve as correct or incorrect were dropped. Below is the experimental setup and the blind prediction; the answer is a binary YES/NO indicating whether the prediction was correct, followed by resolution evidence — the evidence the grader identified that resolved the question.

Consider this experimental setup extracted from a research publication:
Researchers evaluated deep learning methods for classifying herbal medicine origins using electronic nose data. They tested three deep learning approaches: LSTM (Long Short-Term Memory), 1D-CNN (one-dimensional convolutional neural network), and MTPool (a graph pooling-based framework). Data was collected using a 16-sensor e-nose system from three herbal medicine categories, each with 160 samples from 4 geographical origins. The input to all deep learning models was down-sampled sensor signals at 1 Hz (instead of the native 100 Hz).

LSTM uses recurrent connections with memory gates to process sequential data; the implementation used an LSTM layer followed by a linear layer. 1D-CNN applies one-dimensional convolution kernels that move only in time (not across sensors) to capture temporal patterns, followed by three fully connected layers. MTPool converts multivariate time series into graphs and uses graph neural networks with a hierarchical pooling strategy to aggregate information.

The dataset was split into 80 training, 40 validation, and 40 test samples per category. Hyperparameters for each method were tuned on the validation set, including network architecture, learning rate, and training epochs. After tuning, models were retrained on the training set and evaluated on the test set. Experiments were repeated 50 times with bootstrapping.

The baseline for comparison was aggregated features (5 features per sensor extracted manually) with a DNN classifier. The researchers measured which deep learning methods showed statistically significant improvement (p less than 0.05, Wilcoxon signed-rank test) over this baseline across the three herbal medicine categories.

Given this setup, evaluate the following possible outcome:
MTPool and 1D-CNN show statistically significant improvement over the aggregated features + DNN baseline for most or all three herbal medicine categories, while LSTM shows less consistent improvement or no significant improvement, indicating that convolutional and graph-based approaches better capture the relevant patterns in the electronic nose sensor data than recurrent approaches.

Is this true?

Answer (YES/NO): NO